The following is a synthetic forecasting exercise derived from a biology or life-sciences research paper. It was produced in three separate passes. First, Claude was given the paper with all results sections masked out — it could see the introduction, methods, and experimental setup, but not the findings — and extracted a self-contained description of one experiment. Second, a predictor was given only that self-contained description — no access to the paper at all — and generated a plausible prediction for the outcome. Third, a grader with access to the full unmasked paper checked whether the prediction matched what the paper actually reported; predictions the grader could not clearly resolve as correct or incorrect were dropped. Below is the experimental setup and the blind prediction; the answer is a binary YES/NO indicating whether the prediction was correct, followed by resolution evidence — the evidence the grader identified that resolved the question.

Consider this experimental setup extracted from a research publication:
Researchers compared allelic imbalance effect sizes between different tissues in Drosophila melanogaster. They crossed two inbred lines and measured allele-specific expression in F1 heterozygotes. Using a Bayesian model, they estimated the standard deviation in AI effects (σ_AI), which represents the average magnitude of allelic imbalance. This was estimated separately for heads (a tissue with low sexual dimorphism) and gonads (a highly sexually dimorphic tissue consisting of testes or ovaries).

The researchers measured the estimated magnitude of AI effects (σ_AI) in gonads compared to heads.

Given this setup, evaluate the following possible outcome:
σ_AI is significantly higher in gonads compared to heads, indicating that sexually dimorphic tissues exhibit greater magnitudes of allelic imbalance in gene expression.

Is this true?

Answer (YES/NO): YES